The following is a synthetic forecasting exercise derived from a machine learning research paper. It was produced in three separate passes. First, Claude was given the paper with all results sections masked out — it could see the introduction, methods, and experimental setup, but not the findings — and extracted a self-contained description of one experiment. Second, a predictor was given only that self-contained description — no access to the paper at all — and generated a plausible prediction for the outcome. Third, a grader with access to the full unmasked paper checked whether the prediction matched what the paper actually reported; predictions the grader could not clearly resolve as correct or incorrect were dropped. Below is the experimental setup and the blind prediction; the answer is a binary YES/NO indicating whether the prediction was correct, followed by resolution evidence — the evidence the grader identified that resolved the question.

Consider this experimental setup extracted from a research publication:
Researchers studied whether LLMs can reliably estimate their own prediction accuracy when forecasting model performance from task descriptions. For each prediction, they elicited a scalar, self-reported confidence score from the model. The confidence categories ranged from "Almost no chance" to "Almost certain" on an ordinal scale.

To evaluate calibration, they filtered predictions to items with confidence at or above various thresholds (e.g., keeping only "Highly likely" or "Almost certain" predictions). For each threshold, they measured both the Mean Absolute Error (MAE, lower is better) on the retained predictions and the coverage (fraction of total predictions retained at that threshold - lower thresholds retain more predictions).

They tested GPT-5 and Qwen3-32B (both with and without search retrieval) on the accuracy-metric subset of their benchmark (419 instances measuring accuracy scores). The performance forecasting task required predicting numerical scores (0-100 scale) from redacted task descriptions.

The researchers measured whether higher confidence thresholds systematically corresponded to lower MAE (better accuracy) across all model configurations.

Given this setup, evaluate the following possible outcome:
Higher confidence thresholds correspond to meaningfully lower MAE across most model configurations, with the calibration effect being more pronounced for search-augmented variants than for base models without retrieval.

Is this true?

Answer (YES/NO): NO